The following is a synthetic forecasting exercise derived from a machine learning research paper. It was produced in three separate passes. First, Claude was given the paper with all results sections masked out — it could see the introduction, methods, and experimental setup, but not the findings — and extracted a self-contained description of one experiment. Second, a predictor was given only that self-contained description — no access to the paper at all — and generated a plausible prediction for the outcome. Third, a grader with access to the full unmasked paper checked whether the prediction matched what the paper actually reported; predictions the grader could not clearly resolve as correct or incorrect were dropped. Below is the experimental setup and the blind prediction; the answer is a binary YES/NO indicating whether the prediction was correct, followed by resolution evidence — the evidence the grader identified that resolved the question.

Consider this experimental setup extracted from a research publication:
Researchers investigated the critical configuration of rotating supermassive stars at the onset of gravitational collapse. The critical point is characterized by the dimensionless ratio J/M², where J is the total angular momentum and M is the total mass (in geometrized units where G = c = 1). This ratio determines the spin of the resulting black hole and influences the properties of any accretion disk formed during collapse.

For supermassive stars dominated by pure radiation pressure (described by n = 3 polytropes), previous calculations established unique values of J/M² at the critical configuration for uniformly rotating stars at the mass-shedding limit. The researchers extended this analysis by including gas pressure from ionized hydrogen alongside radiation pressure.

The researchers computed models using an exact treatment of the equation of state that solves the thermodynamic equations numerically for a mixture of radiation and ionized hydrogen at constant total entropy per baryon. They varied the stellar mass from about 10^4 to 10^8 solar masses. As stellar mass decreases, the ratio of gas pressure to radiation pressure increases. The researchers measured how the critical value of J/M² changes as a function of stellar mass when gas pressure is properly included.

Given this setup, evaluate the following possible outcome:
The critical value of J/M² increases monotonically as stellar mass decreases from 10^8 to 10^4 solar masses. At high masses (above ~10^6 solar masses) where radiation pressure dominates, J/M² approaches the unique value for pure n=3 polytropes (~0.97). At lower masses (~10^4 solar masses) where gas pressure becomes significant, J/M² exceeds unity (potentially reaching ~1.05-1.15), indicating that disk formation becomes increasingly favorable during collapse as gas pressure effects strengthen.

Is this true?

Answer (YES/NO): NO